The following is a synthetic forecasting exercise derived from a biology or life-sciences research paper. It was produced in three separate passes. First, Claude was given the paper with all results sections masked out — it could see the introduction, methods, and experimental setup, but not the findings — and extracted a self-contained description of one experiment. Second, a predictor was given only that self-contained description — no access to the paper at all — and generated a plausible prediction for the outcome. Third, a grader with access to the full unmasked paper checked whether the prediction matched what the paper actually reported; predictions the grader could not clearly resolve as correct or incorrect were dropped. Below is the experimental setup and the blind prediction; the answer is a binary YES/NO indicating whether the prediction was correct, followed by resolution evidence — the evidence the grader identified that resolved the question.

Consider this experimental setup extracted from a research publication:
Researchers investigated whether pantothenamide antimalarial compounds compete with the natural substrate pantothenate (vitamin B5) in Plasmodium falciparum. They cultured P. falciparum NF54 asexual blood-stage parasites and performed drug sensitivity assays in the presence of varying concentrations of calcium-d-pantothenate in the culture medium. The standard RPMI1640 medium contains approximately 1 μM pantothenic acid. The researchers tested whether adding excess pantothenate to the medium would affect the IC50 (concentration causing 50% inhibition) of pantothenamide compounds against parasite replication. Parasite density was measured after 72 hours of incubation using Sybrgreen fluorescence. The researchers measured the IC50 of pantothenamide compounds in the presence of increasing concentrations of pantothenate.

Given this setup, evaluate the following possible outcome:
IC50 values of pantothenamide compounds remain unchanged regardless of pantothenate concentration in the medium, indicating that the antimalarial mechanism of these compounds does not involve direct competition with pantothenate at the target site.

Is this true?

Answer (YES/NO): NO